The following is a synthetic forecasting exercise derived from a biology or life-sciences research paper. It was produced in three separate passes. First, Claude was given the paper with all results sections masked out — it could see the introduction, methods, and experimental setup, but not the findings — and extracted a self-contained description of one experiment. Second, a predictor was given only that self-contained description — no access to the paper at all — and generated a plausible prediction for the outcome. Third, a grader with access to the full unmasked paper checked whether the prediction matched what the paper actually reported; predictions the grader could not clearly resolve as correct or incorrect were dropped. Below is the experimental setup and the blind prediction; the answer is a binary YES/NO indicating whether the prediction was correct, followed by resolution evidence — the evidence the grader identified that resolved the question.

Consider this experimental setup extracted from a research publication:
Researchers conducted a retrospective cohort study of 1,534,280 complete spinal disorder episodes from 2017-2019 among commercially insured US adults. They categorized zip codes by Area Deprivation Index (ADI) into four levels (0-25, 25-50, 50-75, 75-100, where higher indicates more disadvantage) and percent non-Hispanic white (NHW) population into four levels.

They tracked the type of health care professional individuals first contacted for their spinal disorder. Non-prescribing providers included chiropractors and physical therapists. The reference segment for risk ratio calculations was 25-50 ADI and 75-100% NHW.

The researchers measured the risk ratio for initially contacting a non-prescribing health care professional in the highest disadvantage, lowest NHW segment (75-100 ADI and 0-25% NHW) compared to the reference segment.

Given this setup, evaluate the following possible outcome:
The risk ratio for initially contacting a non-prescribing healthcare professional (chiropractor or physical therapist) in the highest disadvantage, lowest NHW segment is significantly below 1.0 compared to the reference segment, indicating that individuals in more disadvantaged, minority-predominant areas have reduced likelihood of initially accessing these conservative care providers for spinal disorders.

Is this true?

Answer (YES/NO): YES